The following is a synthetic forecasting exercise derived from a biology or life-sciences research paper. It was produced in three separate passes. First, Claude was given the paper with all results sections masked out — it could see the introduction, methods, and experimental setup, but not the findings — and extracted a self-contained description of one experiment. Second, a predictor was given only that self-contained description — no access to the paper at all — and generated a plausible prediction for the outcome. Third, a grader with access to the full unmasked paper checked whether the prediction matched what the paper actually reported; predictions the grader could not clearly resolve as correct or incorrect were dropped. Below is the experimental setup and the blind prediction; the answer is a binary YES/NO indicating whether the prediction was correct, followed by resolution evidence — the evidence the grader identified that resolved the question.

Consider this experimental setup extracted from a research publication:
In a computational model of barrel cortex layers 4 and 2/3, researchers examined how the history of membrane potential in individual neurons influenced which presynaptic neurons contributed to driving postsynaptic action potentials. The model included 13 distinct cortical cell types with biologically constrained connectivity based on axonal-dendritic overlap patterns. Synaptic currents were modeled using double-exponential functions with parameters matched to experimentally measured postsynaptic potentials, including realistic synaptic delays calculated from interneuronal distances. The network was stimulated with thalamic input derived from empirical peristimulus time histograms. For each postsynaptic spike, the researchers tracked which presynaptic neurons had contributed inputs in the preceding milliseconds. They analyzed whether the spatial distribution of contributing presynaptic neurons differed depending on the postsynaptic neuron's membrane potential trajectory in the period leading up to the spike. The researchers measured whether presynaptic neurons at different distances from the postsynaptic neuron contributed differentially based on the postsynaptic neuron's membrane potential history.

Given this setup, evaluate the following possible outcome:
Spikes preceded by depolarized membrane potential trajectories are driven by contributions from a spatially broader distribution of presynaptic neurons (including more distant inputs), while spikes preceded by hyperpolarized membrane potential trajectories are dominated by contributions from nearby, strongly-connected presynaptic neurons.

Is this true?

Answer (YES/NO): NO